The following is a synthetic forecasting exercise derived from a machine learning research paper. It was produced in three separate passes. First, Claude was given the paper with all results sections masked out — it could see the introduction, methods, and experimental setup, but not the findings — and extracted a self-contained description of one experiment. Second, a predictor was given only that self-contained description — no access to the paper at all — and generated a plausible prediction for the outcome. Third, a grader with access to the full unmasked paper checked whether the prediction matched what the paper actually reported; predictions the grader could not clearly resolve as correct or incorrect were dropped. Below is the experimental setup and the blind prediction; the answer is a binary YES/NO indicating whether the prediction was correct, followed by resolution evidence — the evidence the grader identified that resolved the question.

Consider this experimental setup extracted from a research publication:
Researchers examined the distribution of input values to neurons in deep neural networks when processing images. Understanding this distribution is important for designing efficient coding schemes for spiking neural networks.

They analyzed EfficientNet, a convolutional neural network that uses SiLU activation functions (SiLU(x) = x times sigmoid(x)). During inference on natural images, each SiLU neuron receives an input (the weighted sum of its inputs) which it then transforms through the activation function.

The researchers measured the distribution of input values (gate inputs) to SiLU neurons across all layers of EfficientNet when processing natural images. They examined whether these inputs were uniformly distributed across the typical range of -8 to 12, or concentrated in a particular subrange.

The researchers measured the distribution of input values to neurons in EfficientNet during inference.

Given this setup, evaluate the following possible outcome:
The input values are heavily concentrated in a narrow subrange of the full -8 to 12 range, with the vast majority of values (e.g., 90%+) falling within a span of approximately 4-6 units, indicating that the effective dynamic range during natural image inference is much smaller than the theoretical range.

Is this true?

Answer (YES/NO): YES